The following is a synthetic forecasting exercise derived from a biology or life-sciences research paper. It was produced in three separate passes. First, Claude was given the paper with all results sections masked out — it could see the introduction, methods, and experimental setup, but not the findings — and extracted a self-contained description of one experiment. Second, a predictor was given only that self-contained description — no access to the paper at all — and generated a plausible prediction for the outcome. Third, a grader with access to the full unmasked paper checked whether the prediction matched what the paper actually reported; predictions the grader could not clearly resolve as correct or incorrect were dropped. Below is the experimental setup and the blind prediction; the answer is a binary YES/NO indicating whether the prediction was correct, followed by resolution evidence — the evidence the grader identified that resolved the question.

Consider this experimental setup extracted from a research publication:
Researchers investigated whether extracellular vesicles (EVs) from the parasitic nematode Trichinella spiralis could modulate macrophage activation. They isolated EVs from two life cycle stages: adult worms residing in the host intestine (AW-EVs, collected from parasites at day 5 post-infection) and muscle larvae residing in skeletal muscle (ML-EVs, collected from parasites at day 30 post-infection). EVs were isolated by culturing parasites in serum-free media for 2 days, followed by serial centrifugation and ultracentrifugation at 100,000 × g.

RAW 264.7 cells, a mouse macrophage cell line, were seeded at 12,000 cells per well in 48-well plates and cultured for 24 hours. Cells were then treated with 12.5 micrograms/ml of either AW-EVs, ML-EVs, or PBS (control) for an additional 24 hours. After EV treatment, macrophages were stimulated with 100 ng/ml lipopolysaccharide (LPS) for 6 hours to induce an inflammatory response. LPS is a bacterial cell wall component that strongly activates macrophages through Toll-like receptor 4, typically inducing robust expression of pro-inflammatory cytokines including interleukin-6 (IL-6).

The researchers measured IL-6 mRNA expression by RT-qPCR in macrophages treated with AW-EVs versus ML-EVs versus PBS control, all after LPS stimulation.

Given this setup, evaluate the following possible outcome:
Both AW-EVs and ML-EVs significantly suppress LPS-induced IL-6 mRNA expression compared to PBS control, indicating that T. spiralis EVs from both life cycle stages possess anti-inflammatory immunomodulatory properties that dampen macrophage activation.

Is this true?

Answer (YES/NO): YES